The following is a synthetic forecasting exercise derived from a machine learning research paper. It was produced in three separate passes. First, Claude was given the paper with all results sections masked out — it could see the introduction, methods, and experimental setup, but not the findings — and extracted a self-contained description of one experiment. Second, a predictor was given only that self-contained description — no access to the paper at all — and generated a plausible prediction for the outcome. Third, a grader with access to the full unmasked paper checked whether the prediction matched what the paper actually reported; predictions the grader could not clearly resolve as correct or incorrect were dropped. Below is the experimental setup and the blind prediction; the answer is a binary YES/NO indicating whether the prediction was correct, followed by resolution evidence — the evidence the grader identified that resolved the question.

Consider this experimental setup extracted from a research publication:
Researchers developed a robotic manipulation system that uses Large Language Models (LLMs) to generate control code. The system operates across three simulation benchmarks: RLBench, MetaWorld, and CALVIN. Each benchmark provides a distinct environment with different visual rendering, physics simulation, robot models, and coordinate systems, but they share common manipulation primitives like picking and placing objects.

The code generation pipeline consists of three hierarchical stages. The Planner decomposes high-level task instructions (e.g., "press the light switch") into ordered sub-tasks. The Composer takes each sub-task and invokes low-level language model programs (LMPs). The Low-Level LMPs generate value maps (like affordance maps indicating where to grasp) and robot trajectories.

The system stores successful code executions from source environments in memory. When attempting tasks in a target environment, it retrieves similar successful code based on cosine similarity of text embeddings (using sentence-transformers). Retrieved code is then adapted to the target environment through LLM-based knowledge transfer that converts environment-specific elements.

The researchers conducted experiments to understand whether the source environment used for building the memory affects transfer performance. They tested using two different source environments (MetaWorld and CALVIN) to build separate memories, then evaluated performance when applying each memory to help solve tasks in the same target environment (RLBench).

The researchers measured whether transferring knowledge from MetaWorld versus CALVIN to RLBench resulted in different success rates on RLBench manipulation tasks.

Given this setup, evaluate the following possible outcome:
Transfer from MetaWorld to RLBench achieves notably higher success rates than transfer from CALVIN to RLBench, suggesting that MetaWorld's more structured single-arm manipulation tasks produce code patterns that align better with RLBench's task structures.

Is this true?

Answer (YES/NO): NO